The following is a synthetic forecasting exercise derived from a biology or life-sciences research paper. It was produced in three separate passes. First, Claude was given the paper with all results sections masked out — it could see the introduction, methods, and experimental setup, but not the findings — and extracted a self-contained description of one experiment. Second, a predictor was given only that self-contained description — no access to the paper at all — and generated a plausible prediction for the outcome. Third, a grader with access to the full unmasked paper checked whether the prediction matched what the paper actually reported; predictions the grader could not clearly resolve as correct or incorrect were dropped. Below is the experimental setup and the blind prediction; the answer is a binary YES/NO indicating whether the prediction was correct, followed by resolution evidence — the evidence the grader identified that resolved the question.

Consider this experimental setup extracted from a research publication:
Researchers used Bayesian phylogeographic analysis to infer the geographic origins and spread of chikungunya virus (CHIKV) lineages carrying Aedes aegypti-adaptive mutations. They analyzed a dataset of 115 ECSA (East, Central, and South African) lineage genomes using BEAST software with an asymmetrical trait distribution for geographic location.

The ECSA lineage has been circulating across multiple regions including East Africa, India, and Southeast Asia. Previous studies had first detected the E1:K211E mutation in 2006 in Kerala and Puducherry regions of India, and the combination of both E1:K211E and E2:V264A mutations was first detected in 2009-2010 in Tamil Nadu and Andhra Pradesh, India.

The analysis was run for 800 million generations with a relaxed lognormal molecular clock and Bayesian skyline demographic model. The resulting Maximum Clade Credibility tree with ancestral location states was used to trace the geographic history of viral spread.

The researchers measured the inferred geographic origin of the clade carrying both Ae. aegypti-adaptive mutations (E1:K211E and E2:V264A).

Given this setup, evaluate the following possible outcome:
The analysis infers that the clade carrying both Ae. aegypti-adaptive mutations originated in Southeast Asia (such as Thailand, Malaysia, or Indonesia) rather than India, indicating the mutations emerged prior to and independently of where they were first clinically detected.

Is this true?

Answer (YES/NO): NO